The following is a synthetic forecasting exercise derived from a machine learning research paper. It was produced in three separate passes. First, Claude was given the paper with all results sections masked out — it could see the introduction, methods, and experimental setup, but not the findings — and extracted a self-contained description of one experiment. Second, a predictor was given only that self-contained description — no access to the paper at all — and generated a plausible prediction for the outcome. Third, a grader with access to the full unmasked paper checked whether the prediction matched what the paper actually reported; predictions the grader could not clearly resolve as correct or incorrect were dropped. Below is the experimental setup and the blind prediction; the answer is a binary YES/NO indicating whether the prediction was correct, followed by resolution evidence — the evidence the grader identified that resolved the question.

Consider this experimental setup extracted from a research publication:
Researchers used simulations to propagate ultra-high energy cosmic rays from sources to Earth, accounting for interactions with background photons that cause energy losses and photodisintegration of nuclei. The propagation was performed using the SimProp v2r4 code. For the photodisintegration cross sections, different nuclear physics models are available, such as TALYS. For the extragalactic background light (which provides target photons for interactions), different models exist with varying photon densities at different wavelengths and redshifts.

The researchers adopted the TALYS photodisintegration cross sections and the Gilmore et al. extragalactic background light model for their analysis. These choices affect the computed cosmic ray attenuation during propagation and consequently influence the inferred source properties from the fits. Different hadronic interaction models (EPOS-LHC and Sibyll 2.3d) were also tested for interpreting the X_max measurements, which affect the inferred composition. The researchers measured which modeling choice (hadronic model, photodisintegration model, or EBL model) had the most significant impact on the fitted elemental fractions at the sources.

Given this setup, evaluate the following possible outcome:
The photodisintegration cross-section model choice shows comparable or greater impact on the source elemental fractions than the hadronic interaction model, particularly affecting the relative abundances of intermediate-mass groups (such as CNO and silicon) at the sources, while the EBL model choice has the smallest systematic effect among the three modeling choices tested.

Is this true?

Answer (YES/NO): NO